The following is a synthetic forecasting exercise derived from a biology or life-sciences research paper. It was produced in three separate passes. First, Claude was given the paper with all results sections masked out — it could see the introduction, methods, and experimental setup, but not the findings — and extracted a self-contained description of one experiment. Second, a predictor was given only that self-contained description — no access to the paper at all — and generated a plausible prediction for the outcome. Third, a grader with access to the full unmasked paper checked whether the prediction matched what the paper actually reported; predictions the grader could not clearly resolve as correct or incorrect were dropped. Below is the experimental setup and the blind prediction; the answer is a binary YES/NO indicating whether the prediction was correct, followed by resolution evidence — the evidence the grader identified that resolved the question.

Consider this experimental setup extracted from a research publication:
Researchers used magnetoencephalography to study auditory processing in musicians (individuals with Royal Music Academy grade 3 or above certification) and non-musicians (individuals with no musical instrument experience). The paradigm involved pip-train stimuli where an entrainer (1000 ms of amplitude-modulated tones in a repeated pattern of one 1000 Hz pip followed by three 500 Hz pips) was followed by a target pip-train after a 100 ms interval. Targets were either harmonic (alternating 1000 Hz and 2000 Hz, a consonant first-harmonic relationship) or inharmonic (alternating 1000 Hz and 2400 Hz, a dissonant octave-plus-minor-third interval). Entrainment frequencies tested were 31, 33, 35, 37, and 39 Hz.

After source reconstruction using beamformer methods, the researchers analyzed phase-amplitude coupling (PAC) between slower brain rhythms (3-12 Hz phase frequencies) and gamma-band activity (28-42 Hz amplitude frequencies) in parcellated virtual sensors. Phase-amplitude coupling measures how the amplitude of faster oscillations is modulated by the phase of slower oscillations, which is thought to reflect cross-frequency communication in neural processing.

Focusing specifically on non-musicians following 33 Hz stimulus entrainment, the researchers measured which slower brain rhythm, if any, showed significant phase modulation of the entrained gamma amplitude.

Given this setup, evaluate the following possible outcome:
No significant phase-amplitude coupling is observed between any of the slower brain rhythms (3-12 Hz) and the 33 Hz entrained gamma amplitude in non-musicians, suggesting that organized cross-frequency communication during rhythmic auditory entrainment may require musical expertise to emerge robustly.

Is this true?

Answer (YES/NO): NO